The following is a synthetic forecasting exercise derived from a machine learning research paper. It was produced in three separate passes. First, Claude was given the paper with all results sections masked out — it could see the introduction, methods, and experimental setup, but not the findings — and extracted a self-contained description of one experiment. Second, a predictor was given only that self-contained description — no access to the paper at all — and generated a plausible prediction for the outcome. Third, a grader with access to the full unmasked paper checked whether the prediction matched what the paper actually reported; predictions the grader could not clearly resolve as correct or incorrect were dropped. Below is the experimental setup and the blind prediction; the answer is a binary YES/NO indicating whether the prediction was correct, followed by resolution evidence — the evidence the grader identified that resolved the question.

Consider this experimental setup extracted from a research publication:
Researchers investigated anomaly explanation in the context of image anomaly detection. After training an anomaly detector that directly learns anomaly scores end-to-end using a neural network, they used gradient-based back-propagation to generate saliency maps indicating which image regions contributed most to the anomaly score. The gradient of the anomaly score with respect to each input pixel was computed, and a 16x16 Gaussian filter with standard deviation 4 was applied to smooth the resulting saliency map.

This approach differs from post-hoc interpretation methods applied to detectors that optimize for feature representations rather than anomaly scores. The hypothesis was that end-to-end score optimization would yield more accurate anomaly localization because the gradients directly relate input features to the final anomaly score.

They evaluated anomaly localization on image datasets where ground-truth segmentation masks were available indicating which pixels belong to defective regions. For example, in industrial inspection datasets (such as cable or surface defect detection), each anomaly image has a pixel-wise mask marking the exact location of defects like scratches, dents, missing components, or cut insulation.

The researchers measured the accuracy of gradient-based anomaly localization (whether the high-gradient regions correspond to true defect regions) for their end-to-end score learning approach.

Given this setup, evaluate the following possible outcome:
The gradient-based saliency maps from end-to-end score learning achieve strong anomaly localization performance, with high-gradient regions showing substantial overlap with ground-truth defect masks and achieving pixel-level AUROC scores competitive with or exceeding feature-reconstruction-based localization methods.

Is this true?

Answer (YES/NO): YES